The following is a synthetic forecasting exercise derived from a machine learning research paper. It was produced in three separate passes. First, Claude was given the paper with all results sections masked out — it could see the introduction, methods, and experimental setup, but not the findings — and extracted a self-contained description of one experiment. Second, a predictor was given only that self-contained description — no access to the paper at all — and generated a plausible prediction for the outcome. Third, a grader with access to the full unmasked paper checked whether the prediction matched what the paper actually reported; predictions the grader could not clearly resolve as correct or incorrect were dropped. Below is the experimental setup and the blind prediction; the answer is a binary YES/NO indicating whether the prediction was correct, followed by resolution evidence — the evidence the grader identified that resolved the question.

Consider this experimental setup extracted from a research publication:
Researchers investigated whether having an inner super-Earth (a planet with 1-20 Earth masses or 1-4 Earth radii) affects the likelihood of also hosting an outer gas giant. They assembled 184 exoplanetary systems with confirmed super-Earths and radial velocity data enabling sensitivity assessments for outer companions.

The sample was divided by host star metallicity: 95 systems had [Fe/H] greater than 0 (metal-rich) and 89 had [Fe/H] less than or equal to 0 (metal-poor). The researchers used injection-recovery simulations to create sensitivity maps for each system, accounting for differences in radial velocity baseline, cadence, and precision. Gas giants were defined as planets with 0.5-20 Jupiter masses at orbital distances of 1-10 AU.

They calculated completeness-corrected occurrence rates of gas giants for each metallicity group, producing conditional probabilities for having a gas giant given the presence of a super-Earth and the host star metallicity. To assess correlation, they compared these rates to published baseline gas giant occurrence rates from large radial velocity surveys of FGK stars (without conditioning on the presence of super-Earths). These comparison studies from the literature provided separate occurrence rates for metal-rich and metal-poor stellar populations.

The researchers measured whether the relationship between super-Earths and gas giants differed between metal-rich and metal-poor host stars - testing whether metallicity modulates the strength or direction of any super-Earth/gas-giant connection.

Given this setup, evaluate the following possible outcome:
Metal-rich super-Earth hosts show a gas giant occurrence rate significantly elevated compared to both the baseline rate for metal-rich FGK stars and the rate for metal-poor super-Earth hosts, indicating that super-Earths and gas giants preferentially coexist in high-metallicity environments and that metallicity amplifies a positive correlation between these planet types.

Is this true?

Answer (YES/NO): YES